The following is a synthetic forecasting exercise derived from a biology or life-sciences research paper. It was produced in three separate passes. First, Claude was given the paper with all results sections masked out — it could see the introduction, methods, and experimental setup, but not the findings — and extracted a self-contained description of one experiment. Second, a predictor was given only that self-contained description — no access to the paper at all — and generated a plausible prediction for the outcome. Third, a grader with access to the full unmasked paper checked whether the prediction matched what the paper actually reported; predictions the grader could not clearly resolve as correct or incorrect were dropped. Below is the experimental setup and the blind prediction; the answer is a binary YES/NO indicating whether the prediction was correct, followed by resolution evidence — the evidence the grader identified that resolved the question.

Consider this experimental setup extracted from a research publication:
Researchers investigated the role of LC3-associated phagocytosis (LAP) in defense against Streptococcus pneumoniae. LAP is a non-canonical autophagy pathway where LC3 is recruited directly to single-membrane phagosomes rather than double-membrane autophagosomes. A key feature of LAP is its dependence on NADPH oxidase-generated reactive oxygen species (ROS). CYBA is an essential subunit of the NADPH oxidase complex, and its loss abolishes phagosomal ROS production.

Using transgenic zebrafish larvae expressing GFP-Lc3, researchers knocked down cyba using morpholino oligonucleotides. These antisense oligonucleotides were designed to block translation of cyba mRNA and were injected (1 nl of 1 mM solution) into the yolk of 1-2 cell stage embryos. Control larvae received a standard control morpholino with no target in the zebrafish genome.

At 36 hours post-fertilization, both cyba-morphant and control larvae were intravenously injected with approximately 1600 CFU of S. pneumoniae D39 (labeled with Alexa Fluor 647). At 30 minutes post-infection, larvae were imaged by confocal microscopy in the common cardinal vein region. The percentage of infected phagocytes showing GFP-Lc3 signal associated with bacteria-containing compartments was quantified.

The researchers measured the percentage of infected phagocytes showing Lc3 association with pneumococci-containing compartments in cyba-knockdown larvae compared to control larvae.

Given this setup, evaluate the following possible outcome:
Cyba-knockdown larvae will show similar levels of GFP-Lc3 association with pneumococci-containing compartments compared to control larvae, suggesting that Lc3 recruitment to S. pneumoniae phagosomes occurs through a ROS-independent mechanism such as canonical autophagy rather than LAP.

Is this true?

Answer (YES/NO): NO